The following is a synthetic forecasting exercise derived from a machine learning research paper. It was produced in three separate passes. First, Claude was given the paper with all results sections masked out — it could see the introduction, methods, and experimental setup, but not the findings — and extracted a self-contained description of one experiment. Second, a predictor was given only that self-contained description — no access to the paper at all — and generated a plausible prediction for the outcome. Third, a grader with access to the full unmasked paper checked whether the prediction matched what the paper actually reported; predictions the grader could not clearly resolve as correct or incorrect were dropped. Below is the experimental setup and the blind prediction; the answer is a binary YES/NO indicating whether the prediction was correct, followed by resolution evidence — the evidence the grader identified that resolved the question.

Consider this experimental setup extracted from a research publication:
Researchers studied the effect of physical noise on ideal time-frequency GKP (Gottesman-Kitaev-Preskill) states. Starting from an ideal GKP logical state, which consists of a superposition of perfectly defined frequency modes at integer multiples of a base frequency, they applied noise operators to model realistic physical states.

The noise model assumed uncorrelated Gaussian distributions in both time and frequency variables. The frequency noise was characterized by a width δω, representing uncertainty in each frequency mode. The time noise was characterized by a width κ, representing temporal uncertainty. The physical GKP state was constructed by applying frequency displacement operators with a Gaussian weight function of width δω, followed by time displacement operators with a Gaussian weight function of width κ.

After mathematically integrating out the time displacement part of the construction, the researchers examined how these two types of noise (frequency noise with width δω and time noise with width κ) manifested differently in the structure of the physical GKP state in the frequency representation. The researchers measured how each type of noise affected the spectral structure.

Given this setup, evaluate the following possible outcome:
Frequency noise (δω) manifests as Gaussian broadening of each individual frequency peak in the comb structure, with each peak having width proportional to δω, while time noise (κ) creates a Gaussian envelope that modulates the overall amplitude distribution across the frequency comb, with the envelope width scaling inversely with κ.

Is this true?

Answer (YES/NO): YES